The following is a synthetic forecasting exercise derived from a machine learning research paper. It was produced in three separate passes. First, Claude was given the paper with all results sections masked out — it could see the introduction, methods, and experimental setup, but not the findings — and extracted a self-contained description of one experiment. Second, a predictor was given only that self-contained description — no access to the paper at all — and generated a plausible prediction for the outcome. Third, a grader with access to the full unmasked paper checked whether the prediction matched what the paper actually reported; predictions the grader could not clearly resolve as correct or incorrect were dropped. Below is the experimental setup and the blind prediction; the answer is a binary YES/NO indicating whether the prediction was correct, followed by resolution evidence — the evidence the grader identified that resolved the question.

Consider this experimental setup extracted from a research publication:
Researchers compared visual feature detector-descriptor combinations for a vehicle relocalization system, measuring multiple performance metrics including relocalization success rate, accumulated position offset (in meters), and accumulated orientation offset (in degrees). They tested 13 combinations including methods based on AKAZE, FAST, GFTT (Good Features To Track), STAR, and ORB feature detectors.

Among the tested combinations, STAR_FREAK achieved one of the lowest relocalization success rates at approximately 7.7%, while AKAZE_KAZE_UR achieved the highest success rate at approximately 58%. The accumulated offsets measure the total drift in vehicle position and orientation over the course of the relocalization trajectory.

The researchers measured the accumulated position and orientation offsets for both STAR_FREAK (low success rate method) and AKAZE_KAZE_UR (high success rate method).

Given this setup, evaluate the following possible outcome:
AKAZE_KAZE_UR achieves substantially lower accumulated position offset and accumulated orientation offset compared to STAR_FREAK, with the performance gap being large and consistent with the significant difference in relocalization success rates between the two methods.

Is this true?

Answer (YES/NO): NO